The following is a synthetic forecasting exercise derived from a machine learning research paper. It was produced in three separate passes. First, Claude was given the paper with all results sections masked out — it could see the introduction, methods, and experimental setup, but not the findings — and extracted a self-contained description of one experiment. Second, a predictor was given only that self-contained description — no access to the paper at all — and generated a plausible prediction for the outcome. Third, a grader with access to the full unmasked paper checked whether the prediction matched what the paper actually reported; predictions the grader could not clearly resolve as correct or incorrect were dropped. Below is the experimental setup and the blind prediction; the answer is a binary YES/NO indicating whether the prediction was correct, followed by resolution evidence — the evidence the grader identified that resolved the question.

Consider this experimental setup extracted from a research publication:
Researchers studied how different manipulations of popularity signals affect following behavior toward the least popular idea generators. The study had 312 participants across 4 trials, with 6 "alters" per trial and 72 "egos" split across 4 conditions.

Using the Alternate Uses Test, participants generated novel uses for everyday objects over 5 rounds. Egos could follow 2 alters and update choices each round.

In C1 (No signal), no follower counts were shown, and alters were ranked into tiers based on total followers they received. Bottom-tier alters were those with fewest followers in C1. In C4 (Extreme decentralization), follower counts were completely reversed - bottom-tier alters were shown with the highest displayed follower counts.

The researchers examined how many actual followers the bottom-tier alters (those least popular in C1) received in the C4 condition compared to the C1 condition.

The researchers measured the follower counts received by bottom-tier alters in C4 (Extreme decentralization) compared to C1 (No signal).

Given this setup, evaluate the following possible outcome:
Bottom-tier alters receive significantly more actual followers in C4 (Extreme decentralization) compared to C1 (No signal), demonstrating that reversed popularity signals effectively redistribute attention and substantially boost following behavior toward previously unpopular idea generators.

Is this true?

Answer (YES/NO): YES